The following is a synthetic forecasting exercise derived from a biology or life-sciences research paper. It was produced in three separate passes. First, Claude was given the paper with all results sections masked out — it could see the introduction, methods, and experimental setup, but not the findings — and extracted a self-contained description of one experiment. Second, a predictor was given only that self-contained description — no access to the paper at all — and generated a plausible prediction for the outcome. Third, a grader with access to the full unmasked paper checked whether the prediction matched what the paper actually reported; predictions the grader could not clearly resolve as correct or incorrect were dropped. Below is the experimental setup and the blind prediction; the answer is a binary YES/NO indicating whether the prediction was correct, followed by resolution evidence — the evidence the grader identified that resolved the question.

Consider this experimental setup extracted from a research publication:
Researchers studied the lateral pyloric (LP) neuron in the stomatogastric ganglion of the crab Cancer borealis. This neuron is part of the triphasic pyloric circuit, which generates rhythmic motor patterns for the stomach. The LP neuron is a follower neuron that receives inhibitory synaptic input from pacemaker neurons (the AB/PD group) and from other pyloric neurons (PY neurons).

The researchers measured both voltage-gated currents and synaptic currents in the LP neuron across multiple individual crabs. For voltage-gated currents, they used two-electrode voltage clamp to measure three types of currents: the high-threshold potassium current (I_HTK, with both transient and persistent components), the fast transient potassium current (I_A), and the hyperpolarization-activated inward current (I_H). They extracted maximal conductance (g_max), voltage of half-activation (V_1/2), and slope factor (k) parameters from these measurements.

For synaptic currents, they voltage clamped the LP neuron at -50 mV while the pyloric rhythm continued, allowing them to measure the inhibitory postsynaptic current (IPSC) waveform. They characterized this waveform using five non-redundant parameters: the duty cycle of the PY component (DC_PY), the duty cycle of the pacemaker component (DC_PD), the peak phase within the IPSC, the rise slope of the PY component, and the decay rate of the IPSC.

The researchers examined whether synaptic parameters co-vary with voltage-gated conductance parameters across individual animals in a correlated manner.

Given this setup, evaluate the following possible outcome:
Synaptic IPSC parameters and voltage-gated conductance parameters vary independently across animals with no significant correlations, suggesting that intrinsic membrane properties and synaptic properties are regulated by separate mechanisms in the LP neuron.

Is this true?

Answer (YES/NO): YES